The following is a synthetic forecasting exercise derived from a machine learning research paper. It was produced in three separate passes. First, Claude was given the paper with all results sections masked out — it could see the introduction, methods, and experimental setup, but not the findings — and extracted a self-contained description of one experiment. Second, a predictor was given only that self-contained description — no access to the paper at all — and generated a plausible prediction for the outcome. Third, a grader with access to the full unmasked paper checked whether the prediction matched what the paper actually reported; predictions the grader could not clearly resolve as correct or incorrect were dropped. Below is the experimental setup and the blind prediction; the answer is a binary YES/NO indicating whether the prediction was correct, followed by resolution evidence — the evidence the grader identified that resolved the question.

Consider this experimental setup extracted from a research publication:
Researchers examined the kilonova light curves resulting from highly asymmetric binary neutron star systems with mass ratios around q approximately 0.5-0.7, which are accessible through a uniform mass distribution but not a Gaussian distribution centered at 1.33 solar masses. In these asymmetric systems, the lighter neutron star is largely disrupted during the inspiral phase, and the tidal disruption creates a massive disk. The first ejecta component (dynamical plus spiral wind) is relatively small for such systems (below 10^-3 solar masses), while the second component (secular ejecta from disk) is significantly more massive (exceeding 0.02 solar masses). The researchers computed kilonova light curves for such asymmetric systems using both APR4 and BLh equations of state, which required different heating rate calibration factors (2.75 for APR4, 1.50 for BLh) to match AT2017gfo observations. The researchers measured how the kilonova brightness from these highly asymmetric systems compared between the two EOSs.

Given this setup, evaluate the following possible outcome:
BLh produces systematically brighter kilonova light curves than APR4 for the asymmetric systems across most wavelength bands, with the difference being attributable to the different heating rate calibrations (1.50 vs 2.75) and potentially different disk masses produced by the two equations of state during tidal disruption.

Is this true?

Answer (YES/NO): NO